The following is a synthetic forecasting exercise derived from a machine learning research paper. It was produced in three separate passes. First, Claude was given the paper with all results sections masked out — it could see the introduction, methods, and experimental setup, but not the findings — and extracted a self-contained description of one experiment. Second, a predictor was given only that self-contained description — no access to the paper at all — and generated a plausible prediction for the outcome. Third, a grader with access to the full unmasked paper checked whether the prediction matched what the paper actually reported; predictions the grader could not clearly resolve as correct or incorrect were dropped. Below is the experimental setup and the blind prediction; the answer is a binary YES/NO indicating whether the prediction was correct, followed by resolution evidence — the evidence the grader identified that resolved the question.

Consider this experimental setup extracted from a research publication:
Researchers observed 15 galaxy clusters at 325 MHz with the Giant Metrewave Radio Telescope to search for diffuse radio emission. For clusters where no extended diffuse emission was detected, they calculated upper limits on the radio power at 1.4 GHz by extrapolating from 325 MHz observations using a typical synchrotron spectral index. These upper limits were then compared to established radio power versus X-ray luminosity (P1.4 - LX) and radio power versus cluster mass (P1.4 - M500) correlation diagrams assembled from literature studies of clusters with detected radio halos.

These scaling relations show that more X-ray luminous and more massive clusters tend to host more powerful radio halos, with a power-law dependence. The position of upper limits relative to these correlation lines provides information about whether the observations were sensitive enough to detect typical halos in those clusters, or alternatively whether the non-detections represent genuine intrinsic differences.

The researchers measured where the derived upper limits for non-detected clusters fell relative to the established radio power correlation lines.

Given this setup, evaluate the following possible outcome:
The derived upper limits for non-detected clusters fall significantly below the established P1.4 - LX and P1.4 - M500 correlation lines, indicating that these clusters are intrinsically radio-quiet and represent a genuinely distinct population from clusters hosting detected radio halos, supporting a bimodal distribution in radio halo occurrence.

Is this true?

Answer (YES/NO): NO